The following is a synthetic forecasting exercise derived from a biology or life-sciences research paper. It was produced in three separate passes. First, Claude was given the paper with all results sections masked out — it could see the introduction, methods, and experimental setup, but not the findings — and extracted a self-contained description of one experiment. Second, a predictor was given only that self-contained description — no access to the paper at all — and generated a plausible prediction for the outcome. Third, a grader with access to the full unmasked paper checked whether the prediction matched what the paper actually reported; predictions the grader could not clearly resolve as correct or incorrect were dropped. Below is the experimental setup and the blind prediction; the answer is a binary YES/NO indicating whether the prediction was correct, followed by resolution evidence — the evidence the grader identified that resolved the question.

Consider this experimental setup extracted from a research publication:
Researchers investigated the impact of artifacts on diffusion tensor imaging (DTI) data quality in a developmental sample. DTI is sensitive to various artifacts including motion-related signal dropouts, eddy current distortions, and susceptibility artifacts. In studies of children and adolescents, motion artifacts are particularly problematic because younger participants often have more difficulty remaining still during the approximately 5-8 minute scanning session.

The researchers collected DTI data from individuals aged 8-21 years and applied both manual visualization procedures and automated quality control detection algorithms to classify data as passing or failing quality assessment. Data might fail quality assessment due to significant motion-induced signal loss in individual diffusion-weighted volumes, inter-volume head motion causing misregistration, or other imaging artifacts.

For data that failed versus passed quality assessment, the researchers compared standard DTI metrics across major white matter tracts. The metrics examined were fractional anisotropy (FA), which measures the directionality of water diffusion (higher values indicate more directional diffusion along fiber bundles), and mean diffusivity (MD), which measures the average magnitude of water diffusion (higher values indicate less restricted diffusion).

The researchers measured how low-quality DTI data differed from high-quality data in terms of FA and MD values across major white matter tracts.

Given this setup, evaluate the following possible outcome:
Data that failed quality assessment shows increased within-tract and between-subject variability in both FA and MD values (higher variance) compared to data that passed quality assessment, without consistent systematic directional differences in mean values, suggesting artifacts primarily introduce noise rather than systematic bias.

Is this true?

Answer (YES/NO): NO